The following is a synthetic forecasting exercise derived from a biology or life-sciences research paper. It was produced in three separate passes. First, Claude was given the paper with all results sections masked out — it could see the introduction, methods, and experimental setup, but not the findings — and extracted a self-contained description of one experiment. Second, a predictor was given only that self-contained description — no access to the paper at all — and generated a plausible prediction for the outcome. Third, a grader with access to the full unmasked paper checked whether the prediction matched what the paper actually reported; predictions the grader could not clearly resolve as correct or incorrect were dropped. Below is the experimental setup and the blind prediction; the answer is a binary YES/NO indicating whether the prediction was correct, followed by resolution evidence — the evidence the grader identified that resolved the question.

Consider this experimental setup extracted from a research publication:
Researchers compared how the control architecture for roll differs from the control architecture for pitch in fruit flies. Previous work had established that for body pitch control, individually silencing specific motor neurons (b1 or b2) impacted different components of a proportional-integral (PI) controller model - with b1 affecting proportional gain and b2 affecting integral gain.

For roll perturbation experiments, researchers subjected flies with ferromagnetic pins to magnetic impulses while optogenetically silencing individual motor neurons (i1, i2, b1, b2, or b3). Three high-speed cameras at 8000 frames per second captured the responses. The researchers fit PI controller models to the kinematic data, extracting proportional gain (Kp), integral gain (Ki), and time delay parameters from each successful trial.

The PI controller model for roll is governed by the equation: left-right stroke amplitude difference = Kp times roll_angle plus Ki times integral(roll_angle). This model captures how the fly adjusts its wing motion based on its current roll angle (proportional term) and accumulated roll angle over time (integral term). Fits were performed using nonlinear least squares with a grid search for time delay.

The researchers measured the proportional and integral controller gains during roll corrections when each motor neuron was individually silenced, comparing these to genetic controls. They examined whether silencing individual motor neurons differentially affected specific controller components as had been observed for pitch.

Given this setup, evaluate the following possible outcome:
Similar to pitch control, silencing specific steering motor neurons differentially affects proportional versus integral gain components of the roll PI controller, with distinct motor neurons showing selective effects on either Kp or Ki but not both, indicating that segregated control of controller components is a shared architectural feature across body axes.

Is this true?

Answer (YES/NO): NO